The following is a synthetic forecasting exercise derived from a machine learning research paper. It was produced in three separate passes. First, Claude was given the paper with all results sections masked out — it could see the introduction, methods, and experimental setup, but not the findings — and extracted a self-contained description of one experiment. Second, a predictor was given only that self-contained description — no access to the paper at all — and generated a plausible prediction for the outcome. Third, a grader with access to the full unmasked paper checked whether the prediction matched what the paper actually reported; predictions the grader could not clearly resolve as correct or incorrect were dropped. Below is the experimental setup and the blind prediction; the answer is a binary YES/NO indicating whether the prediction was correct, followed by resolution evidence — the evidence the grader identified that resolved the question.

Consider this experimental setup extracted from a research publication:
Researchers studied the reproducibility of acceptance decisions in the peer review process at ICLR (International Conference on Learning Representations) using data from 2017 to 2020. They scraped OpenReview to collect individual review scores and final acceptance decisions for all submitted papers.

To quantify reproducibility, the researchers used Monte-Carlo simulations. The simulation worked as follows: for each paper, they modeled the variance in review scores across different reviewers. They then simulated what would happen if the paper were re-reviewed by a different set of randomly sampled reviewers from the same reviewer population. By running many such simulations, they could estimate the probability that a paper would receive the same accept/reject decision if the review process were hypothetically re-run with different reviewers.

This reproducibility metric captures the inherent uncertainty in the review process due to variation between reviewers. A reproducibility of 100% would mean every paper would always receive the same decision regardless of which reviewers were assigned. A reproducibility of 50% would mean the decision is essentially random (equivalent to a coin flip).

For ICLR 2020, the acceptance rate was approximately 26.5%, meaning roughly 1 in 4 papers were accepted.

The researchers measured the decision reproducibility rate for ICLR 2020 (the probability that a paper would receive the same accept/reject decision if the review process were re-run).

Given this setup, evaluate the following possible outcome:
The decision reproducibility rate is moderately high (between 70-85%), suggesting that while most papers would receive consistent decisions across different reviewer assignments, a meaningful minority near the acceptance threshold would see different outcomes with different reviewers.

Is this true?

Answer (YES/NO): NO